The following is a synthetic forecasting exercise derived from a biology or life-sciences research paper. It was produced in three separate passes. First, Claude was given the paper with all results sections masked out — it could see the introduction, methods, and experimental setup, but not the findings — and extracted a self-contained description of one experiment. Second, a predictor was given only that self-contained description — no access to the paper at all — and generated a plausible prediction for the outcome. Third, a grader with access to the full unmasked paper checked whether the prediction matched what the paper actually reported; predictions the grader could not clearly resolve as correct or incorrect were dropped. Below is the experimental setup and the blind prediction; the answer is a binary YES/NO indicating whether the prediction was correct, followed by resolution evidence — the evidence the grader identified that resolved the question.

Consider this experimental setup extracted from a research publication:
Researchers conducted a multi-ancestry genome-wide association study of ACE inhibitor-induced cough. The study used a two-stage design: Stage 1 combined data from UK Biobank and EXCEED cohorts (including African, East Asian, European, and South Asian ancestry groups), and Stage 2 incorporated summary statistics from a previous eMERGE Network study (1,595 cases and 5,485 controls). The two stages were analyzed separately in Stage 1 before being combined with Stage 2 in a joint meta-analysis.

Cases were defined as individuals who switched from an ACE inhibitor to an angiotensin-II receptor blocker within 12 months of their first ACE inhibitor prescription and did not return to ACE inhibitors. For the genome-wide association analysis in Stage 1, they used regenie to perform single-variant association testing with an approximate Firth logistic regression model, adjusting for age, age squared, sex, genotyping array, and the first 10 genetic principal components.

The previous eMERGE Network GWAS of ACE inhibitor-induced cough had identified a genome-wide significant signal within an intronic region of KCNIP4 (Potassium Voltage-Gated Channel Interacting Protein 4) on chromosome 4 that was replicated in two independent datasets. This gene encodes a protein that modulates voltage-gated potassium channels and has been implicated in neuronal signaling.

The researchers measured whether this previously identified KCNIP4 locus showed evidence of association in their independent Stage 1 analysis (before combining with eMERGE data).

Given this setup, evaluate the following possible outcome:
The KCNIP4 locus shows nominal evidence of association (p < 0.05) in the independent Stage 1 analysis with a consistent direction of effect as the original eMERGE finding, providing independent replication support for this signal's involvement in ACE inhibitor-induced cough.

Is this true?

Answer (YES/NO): YES